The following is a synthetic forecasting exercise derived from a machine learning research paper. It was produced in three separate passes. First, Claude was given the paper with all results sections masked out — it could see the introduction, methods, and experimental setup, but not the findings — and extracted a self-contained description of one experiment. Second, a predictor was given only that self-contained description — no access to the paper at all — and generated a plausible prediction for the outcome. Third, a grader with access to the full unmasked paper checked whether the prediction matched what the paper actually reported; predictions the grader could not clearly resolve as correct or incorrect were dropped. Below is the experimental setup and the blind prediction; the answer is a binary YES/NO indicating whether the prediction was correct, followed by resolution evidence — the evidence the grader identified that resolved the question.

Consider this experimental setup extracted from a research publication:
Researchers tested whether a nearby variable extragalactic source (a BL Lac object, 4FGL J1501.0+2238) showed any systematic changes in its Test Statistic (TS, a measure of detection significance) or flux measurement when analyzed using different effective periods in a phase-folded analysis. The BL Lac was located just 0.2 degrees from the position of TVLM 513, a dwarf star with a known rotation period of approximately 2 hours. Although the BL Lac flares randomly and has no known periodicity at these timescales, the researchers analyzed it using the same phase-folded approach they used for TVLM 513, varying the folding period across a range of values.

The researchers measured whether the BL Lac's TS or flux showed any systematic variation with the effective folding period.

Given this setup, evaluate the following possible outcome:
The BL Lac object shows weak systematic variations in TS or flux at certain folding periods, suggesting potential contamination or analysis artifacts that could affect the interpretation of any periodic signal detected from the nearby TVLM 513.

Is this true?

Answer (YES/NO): NO